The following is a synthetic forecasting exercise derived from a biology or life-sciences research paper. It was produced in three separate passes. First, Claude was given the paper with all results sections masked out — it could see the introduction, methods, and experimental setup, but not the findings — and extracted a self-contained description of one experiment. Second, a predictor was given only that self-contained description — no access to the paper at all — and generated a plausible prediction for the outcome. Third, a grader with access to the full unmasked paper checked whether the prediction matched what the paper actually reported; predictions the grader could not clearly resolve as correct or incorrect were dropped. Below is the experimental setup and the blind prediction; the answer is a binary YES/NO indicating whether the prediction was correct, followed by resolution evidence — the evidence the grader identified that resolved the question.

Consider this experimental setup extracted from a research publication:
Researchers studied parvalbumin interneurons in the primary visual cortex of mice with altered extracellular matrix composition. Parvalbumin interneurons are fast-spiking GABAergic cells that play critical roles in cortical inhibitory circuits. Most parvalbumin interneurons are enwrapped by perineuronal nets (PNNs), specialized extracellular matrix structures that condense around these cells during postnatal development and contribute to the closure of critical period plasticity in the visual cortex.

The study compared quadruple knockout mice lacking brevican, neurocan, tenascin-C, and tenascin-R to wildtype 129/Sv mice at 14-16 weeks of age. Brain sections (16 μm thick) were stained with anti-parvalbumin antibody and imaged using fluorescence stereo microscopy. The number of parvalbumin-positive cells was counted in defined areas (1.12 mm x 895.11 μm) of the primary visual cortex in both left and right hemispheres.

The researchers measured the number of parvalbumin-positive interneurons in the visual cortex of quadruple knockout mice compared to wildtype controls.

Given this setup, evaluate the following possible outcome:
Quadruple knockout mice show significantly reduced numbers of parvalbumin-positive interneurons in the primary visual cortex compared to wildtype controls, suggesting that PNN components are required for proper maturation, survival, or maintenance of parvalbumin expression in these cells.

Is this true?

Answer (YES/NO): YES